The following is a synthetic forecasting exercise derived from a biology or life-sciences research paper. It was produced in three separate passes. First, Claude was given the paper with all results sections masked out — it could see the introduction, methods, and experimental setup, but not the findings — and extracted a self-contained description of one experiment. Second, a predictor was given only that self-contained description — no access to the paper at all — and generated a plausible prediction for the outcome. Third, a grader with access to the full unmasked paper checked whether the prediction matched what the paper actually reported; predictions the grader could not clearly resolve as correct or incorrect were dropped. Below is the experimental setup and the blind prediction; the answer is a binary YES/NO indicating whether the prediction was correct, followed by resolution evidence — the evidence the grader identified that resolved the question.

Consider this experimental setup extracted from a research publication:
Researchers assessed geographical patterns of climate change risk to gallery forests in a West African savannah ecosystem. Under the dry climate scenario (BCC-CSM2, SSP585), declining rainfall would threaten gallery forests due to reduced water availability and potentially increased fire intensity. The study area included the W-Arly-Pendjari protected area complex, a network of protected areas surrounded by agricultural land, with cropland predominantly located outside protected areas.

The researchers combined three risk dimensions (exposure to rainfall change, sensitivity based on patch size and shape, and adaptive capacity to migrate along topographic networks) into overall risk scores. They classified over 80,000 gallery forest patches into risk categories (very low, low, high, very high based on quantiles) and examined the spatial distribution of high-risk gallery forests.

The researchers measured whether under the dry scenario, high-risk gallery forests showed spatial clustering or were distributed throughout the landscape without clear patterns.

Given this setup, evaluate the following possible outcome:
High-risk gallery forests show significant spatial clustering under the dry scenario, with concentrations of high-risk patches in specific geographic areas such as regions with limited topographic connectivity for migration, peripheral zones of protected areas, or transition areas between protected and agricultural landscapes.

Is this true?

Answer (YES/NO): NO